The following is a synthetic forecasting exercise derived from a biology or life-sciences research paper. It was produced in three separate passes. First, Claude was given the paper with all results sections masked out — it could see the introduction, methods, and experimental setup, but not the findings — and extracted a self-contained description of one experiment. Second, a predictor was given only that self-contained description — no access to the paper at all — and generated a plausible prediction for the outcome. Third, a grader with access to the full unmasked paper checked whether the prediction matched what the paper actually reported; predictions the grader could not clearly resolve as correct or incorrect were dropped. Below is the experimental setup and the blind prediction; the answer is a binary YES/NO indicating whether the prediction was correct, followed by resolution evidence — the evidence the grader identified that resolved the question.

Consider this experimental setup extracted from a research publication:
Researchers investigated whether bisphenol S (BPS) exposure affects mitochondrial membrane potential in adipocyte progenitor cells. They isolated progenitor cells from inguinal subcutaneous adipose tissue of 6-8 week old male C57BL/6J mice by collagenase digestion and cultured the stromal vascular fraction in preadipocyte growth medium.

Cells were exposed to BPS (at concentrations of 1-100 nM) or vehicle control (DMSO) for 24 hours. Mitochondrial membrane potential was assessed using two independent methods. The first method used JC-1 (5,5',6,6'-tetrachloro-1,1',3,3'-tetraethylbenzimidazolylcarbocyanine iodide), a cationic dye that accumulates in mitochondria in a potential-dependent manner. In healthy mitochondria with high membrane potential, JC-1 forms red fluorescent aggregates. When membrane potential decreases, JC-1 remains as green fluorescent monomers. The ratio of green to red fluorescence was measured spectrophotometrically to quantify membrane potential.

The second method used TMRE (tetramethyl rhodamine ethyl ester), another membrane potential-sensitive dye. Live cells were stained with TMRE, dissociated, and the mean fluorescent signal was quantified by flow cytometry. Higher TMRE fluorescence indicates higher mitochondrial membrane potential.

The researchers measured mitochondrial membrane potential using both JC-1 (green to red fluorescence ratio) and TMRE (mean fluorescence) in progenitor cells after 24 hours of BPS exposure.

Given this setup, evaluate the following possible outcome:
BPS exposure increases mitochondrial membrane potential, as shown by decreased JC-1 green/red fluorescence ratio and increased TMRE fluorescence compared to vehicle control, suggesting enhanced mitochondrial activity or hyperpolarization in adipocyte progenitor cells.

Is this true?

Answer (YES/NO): NO